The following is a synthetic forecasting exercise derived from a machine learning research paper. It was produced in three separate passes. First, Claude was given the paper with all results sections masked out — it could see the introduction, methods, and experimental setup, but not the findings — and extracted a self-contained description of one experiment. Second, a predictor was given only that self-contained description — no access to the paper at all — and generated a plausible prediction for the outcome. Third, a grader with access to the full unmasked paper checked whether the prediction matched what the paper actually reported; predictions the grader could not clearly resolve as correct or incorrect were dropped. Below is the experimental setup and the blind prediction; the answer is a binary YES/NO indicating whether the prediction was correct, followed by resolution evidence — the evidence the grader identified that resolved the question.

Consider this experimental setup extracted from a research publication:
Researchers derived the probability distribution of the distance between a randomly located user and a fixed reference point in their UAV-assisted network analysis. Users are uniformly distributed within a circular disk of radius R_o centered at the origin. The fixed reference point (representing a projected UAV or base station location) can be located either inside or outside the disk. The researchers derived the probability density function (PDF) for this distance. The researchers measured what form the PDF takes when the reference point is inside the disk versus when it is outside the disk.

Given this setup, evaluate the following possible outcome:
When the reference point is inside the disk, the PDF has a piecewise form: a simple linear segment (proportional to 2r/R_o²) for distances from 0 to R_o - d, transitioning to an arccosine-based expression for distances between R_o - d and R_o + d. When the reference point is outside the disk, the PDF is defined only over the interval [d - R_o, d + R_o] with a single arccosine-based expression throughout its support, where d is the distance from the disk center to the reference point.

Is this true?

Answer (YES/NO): YES